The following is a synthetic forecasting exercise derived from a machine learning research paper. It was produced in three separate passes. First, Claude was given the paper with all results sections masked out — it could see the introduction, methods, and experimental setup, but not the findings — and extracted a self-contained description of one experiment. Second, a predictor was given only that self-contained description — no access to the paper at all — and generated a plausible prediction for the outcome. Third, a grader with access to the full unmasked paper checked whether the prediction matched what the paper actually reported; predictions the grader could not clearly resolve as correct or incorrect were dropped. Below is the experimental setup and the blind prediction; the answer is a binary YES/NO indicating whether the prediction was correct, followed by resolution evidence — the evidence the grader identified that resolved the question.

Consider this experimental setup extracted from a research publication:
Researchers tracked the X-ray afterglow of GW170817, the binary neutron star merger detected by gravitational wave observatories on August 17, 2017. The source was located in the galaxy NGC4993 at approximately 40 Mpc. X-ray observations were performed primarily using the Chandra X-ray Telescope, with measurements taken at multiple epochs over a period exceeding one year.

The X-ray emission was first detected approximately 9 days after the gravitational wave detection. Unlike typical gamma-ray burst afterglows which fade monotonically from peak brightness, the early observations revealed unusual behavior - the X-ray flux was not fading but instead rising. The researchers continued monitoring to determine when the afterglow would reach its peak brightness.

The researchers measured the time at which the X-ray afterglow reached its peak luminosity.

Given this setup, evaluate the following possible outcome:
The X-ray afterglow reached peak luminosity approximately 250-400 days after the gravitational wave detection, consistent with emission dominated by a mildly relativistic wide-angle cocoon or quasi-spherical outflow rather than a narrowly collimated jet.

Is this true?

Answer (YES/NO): NO